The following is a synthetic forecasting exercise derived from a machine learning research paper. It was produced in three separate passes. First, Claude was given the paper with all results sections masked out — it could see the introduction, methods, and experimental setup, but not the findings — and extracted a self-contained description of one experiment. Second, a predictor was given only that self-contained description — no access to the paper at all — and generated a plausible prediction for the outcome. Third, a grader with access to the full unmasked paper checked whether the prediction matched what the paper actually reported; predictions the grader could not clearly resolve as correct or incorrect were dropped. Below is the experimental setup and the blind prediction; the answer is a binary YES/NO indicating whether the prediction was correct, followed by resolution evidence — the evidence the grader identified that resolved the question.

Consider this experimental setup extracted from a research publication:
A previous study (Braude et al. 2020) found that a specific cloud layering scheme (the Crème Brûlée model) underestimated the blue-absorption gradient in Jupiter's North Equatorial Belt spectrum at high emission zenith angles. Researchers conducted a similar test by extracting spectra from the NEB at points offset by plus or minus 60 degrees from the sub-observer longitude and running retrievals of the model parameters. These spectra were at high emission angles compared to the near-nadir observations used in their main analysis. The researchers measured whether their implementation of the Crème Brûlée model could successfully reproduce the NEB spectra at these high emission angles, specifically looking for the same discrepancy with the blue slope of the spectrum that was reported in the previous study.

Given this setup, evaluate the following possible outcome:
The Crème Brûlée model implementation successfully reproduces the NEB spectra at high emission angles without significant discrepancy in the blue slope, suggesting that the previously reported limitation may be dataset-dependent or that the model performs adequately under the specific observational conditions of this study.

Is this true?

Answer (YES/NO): YES